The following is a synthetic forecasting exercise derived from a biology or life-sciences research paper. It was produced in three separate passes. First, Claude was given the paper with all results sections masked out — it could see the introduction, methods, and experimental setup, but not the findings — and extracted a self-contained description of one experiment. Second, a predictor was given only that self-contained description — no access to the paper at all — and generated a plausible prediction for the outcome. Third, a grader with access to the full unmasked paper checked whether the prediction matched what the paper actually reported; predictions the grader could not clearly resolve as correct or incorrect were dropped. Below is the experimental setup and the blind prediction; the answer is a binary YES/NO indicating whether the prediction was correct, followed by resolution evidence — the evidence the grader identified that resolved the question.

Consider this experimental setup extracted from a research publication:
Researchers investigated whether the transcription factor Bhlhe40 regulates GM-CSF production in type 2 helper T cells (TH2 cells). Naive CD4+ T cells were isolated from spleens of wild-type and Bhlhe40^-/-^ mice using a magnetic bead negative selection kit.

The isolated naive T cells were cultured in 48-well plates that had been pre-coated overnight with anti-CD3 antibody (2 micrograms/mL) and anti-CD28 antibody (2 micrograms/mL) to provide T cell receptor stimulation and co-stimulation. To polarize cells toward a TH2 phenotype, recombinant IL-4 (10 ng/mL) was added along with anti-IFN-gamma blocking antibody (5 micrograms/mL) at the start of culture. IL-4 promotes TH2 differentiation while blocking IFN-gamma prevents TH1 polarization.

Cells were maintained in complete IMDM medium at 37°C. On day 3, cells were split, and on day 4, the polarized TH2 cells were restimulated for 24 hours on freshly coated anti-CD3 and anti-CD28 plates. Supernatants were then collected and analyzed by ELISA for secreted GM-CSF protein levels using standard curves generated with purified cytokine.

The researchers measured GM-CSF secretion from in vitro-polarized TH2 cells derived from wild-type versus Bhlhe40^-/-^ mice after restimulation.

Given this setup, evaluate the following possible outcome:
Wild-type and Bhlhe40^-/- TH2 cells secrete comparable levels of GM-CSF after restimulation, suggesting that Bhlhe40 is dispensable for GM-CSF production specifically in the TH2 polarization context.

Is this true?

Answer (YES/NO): NO